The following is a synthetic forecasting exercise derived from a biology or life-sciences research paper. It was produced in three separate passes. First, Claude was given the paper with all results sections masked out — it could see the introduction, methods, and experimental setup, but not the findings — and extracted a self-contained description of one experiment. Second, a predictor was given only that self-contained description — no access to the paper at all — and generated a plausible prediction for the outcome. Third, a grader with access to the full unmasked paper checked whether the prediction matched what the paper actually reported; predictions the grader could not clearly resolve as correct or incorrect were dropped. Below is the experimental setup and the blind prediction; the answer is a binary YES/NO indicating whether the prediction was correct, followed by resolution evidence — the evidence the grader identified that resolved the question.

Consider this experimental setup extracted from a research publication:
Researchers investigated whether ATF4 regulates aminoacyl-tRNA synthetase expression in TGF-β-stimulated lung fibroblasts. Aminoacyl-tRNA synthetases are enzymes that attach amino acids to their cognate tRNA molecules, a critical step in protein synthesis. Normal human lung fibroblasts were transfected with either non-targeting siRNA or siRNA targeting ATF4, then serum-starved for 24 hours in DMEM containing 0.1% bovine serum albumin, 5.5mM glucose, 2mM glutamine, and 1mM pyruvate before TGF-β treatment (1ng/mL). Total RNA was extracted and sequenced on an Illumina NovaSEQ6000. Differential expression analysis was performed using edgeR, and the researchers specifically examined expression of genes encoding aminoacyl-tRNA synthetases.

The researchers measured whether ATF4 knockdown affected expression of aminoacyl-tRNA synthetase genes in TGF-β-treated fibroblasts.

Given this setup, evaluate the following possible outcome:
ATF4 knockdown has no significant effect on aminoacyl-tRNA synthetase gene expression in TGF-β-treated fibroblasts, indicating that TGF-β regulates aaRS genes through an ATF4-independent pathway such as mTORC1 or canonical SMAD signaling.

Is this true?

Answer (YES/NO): NO